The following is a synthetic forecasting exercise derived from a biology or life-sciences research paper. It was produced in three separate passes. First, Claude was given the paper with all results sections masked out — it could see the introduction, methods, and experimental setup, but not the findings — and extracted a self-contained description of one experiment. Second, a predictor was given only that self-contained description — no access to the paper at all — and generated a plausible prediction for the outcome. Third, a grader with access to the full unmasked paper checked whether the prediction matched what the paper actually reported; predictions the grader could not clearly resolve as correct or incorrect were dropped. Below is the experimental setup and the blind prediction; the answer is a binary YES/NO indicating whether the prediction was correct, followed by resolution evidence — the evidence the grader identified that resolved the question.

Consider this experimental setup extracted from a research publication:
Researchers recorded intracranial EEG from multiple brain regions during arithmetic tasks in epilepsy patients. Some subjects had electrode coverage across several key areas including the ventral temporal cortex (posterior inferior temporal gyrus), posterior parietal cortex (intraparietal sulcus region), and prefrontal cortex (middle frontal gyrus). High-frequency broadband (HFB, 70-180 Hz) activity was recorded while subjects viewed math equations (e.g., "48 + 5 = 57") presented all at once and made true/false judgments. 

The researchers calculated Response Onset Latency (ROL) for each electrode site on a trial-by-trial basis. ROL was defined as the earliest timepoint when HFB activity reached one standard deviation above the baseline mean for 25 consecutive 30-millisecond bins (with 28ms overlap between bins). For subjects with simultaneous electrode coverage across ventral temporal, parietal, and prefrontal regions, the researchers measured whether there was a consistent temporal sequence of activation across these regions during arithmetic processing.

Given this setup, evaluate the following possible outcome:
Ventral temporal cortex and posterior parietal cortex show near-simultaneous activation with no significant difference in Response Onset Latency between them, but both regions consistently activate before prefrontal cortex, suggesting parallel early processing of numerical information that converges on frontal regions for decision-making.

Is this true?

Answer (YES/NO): NO